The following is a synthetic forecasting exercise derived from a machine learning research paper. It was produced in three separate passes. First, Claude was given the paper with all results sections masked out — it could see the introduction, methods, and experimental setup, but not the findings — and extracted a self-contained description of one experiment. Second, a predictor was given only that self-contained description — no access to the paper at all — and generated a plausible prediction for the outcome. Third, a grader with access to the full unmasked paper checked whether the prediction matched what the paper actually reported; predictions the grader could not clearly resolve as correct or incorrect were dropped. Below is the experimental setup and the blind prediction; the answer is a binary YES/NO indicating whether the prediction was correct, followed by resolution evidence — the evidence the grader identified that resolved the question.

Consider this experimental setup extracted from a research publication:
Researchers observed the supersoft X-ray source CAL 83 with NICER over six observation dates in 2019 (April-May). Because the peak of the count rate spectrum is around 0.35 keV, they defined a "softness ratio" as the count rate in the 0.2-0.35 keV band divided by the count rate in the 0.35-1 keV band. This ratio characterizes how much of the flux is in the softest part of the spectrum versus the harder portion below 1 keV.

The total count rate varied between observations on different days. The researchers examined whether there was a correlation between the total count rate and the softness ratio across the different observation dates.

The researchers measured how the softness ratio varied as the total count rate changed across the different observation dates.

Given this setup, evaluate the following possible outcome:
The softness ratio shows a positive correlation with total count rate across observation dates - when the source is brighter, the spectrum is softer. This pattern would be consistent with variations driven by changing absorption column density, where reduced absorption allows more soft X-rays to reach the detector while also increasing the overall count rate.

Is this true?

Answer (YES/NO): NO